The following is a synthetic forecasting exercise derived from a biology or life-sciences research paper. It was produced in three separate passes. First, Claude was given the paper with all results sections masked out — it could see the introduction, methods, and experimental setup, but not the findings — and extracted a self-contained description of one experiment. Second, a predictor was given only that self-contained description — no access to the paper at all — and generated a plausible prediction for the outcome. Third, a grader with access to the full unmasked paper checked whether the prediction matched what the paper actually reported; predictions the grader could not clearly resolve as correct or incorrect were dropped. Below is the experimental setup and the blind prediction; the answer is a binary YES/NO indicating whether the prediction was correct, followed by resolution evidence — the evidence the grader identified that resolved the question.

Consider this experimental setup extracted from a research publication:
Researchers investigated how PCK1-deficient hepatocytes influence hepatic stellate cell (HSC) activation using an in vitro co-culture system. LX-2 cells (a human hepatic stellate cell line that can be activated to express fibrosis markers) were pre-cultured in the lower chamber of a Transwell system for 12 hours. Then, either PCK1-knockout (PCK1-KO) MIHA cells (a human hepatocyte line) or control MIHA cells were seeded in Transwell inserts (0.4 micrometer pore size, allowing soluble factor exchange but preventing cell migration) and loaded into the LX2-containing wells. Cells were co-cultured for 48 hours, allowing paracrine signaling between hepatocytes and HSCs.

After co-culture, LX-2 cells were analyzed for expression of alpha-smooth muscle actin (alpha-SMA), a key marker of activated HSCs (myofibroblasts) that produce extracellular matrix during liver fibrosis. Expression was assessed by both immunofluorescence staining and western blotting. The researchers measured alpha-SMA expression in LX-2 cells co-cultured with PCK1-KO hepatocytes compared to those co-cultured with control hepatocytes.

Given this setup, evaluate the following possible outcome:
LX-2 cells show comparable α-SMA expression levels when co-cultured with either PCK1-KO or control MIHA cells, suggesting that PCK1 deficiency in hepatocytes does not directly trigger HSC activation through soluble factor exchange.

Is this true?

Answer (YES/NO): NO